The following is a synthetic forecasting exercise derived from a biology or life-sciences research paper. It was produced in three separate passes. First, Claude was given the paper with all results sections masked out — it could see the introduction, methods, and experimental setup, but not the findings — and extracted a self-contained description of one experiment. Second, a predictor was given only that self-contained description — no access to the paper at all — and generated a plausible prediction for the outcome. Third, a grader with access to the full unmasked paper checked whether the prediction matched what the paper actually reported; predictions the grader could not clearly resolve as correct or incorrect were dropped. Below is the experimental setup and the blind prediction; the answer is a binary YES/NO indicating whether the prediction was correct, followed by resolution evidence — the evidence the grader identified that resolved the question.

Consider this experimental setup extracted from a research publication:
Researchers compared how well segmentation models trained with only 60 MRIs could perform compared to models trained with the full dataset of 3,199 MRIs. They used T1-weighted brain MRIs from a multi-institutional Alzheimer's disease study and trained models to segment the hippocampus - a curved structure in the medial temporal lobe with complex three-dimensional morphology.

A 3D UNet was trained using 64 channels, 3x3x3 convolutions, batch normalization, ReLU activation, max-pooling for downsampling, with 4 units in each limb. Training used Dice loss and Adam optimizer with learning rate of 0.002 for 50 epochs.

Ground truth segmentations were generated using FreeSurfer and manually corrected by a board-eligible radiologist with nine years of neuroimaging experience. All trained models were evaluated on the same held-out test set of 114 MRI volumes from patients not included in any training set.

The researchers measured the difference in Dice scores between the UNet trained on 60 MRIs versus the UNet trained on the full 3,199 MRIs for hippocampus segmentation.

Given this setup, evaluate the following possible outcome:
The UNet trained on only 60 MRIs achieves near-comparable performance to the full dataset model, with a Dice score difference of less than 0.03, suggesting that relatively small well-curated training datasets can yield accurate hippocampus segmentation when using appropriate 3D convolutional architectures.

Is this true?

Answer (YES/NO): NO